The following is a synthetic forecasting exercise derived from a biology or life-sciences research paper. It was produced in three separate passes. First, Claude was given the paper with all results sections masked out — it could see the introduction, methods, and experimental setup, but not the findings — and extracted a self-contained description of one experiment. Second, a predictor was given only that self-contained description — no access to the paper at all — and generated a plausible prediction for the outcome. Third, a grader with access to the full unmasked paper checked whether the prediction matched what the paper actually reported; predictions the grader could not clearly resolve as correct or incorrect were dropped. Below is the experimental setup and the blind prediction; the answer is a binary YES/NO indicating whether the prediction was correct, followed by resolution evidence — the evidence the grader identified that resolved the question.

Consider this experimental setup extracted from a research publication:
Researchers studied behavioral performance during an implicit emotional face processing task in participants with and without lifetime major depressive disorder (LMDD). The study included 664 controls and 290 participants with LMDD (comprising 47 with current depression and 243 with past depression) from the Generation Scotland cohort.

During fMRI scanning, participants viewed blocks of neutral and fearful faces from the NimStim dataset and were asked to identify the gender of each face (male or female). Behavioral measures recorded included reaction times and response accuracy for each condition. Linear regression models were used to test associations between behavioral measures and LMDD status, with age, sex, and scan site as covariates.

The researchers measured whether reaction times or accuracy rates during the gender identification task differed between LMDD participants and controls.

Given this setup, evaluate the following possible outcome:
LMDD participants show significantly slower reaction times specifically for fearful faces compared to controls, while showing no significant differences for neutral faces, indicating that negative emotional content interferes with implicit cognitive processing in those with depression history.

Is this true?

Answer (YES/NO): NO